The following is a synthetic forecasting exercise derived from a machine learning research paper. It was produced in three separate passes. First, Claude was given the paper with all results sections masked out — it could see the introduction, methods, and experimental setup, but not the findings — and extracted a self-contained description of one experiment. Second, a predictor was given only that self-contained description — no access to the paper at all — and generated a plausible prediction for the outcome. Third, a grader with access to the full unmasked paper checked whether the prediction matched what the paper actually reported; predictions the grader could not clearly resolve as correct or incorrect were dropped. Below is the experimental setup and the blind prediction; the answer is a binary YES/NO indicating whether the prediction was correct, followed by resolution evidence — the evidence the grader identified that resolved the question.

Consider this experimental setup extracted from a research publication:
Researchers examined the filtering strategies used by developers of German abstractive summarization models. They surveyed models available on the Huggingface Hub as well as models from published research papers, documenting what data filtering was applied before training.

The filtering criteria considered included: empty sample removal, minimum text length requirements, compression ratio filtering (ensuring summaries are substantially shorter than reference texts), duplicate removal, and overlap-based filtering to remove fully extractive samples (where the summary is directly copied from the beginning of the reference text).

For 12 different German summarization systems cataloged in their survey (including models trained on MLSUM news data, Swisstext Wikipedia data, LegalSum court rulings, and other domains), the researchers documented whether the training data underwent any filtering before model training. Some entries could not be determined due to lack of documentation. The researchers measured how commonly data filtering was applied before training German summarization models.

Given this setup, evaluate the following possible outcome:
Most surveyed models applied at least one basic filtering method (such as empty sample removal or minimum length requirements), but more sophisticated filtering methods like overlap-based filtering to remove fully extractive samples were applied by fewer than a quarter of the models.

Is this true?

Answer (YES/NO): NO